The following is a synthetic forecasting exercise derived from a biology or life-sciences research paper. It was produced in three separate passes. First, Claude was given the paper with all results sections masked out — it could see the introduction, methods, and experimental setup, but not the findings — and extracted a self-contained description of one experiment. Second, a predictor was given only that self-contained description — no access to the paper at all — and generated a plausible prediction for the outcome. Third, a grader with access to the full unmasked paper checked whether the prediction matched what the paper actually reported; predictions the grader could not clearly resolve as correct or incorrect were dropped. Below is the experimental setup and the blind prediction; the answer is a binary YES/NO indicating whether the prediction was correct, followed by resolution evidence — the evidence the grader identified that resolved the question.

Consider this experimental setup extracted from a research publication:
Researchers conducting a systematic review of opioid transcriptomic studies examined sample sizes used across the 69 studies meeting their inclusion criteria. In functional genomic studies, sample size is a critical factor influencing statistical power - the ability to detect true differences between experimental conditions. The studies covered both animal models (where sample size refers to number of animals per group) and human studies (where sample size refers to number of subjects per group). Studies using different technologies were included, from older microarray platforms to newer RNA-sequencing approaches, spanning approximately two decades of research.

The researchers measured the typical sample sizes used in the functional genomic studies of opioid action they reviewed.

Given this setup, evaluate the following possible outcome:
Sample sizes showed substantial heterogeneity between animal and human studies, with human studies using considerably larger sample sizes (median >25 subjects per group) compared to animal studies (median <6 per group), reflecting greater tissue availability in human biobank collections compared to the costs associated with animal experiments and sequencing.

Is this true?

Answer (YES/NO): NO